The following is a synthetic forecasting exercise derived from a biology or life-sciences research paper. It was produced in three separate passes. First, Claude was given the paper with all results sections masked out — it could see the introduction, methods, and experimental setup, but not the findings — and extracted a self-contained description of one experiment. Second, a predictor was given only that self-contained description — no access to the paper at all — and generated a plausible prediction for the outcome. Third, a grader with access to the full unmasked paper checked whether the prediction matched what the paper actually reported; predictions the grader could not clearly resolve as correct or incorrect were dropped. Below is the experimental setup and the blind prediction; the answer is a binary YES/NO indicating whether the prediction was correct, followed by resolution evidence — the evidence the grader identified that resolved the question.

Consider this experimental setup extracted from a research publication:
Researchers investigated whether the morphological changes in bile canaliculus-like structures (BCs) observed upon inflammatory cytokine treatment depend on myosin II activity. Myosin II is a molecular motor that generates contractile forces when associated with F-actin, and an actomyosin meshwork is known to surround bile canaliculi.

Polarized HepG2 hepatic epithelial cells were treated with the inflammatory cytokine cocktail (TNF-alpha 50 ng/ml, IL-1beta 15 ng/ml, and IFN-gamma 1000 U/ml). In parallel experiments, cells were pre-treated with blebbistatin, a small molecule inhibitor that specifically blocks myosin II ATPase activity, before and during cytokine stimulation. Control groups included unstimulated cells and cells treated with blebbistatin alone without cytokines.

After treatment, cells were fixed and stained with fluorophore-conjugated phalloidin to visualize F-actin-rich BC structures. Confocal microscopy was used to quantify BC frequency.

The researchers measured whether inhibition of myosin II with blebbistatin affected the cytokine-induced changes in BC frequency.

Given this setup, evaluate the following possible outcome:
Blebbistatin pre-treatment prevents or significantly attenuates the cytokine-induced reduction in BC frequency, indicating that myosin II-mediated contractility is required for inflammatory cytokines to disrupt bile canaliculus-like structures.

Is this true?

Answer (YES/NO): YES